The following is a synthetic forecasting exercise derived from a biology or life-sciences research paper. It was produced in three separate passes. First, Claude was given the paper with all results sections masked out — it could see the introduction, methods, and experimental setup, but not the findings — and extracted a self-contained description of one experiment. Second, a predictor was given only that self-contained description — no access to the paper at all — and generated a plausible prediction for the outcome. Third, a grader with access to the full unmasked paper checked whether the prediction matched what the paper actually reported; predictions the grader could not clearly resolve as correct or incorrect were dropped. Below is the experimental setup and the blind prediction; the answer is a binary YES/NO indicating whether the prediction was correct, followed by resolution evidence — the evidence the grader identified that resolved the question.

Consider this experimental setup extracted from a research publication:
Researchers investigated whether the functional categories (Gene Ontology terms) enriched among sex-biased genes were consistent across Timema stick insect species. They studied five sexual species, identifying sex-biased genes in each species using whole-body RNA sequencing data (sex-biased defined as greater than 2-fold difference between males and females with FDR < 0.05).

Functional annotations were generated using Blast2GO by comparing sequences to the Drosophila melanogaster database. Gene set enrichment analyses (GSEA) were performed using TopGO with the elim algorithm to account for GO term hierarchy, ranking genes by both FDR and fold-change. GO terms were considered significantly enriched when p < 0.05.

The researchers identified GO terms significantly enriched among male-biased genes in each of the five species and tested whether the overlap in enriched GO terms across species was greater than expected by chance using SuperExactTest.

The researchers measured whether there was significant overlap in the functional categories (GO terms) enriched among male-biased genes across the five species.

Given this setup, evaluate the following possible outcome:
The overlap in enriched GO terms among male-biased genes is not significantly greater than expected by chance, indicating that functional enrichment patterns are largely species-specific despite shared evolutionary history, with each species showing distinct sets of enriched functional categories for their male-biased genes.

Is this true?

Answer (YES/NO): NO